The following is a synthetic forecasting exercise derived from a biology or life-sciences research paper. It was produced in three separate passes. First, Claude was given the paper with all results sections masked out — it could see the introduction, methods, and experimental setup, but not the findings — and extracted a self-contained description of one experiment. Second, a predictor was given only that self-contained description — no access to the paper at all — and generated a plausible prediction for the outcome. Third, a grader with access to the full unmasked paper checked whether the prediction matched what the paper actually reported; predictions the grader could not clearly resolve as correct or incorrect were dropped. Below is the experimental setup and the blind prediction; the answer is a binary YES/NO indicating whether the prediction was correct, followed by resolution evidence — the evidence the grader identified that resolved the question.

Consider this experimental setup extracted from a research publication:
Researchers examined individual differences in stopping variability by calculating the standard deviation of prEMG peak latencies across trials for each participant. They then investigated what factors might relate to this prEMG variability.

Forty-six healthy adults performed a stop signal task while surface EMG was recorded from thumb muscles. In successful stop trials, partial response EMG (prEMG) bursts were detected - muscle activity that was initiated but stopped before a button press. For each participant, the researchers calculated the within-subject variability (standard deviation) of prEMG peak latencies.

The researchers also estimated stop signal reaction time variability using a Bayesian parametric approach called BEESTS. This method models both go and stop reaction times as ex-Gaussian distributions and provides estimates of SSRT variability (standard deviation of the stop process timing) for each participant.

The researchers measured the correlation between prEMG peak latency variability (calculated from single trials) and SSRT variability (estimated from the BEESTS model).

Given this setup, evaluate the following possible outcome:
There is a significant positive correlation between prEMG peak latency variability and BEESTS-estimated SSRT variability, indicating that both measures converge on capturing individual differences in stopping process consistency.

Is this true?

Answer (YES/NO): YES